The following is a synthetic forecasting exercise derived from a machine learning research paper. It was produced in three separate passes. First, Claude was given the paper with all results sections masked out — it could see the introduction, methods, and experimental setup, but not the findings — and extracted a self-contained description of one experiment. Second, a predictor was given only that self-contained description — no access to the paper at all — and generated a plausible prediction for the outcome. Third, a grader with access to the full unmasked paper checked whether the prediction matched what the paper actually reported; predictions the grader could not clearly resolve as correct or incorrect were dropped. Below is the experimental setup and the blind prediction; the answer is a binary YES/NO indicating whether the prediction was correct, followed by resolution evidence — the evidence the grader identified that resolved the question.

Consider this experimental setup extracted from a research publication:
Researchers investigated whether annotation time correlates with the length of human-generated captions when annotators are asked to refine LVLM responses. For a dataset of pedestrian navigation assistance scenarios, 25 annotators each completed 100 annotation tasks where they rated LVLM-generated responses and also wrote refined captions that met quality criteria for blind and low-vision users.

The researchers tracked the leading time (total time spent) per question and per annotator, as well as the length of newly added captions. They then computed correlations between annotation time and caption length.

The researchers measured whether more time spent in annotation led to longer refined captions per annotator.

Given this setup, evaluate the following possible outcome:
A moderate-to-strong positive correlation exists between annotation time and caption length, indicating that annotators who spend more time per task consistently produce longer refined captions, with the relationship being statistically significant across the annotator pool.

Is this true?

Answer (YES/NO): NO